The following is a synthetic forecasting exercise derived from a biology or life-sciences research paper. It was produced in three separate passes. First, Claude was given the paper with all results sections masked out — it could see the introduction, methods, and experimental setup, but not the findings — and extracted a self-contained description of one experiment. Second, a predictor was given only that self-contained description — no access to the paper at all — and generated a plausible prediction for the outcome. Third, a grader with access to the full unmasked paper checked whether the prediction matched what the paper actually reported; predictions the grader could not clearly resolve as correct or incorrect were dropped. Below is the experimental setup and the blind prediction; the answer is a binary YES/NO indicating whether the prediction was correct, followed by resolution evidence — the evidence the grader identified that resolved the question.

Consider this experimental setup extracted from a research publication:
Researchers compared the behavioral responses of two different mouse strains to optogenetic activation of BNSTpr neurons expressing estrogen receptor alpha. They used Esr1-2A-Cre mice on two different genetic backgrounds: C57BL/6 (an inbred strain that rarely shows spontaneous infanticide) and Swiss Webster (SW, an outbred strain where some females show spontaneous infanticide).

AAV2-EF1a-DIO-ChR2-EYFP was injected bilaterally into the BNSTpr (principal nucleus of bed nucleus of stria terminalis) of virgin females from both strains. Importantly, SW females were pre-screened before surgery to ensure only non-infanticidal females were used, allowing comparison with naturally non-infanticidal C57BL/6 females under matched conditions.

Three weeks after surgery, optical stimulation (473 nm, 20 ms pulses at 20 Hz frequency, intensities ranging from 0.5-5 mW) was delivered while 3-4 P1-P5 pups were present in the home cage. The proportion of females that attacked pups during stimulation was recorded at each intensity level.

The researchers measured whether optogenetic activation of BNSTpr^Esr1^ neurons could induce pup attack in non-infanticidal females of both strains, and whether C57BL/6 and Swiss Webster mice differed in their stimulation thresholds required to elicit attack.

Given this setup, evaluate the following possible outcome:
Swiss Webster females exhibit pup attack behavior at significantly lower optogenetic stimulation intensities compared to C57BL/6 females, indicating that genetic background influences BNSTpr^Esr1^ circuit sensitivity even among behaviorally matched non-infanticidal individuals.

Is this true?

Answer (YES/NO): NO